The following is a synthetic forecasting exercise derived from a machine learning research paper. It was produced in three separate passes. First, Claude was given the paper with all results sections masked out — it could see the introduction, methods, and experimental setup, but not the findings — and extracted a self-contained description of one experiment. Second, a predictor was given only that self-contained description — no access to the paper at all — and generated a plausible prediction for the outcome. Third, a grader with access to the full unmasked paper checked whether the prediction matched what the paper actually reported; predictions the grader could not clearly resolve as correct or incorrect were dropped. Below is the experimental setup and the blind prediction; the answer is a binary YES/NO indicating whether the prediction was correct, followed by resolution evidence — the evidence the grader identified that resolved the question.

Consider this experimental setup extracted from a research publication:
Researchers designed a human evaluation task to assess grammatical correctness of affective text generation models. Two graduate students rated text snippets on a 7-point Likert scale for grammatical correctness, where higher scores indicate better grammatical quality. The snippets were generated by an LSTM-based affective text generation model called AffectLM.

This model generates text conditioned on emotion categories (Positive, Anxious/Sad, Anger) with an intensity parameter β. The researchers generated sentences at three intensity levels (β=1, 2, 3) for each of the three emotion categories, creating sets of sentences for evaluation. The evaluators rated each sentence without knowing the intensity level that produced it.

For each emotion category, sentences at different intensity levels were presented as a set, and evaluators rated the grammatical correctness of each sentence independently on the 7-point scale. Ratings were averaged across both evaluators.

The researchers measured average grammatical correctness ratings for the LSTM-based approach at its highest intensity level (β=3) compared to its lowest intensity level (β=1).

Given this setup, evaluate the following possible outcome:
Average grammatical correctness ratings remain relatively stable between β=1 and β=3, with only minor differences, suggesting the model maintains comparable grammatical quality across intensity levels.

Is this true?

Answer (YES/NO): NO